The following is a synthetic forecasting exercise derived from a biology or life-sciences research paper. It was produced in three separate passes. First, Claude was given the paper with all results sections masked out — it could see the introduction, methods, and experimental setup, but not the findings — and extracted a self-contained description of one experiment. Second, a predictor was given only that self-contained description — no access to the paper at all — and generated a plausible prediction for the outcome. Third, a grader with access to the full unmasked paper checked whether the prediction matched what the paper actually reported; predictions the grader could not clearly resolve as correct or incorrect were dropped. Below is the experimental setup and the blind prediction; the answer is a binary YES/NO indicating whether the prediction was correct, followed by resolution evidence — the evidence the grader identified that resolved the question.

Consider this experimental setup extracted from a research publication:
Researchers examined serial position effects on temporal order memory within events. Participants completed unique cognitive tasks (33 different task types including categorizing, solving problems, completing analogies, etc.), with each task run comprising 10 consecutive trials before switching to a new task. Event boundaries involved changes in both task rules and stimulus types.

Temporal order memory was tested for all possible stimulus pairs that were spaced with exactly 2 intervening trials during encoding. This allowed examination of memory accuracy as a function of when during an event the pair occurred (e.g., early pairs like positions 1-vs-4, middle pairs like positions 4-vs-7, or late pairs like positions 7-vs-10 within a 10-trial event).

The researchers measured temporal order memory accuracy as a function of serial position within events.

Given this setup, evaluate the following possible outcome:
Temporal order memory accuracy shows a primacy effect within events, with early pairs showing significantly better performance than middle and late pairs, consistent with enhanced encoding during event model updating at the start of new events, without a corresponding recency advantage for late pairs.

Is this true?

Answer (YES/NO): YES